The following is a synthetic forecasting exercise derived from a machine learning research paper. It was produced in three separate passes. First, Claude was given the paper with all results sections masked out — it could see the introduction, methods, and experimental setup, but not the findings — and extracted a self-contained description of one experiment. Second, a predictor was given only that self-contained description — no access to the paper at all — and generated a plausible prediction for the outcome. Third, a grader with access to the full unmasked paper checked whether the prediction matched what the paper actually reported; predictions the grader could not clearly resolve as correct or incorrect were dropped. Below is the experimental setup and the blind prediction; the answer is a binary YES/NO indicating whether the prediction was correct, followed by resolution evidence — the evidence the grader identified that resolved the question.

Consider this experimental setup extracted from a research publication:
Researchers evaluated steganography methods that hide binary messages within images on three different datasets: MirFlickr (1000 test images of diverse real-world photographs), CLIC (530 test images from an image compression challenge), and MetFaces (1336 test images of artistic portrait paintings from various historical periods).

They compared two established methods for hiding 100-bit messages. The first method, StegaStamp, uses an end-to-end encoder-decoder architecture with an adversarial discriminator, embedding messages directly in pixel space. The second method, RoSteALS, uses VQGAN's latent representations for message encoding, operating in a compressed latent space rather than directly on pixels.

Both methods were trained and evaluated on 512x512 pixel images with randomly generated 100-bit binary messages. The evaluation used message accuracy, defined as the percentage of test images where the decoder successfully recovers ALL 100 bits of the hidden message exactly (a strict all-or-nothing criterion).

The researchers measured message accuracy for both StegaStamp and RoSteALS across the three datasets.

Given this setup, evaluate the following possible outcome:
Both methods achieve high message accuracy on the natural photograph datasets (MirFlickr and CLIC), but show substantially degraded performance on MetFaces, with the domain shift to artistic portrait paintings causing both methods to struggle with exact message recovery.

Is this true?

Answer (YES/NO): NO